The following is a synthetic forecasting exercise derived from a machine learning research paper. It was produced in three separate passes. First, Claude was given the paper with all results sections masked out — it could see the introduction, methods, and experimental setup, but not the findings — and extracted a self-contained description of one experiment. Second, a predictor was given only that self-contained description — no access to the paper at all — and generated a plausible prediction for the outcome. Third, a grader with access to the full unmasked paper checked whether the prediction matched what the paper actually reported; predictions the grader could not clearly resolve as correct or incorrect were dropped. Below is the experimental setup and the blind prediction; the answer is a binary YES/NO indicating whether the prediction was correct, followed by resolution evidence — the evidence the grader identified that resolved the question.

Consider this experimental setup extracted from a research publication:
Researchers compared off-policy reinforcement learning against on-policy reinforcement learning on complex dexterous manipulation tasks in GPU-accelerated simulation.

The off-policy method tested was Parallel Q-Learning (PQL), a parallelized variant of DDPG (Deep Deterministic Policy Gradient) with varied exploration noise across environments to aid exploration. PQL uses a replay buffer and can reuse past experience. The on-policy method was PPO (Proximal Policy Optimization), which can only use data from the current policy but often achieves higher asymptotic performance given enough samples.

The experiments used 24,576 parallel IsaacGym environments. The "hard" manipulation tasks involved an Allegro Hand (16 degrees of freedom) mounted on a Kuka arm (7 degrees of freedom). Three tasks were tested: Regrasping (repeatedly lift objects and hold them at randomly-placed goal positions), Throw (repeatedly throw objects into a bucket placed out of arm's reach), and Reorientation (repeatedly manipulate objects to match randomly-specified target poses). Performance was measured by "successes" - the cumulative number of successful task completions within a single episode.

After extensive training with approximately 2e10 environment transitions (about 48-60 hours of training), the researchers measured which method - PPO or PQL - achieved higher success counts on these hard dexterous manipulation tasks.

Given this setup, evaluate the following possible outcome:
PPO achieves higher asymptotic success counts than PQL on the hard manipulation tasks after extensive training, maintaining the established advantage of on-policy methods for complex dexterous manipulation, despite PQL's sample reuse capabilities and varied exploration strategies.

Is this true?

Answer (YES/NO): NO